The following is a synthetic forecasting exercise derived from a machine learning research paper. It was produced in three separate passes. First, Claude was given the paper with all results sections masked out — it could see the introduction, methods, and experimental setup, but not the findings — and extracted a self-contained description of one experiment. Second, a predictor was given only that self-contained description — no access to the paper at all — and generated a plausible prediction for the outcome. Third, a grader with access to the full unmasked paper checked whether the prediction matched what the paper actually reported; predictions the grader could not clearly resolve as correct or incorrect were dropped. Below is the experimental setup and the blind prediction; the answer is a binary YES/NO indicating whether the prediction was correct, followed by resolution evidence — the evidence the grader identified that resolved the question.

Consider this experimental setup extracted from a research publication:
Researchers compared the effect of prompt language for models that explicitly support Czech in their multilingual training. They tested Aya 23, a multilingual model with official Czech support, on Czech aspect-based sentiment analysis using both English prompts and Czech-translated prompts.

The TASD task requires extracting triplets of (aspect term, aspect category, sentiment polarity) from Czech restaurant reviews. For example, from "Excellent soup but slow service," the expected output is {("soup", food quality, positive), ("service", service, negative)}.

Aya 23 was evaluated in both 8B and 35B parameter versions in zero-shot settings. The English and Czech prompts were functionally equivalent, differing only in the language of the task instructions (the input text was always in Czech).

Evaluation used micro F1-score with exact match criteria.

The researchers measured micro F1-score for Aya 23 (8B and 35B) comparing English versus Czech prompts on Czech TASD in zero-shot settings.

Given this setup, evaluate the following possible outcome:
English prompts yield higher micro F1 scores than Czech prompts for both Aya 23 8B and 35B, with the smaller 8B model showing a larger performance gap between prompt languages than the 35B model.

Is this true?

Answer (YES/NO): YES